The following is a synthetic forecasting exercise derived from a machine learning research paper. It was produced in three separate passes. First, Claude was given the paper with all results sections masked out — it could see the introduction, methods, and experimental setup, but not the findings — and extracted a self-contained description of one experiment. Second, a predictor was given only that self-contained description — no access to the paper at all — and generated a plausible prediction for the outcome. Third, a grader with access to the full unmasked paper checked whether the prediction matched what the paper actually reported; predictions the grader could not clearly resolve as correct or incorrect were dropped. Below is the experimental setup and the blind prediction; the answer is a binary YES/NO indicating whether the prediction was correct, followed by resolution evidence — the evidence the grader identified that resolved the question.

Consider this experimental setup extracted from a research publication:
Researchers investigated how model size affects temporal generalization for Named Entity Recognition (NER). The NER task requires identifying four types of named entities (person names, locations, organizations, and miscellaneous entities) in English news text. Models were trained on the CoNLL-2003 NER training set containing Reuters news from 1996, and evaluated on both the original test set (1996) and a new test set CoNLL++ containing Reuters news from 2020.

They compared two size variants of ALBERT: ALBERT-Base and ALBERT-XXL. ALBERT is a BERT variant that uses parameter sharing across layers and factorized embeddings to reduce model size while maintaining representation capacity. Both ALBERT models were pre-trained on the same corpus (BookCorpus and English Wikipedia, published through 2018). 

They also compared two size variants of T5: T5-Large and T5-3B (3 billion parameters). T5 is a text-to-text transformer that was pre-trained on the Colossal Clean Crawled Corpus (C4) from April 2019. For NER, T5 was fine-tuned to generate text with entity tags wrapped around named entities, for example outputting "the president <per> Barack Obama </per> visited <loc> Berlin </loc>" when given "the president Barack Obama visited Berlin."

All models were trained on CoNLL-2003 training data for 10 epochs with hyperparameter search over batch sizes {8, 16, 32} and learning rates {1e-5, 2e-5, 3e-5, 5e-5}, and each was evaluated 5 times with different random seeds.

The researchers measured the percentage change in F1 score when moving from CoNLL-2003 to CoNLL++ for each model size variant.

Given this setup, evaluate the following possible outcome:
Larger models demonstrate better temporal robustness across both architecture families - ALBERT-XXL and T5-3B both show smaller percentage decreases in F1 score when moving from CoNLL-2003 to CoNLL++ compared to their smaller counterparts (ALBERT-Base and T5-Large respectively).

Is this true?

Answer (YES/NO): YES